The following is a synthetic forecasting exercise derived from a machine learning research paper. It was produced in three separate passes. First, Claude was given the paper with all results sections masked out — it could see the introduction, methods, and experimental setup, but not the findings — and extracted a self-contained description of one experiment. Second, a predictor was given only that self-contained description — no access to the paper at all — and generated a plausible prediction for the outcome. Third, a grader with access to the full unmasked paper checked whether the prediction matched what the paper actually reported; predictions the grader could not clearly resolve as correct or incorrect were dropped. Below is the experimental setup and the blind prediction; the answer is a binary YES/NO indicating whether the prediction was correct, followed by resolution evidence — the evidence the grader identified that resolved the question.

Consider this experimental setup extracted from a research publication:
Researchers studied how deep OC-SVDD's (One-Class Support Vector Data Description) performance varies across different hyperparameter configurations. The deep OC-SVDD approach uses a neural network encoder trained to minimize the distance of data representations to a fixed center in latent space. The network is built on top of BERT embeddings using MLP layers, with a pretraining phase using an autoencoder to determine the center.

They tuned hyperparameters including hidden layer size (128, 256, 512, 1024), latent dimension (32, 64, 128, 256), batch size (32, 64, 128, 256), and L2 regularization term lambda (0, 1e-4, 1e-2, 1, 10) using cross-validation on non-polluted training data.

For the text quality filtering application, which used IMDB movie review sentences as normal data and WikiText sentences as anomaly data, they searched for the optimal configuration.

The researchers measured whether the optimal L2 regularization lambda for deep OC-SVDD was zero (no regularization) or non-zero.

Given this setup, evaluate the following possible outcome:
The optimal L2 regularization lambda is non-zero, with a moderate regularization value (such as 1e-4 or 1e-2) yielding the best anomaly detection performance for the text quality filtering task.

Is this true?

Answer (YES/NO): YES